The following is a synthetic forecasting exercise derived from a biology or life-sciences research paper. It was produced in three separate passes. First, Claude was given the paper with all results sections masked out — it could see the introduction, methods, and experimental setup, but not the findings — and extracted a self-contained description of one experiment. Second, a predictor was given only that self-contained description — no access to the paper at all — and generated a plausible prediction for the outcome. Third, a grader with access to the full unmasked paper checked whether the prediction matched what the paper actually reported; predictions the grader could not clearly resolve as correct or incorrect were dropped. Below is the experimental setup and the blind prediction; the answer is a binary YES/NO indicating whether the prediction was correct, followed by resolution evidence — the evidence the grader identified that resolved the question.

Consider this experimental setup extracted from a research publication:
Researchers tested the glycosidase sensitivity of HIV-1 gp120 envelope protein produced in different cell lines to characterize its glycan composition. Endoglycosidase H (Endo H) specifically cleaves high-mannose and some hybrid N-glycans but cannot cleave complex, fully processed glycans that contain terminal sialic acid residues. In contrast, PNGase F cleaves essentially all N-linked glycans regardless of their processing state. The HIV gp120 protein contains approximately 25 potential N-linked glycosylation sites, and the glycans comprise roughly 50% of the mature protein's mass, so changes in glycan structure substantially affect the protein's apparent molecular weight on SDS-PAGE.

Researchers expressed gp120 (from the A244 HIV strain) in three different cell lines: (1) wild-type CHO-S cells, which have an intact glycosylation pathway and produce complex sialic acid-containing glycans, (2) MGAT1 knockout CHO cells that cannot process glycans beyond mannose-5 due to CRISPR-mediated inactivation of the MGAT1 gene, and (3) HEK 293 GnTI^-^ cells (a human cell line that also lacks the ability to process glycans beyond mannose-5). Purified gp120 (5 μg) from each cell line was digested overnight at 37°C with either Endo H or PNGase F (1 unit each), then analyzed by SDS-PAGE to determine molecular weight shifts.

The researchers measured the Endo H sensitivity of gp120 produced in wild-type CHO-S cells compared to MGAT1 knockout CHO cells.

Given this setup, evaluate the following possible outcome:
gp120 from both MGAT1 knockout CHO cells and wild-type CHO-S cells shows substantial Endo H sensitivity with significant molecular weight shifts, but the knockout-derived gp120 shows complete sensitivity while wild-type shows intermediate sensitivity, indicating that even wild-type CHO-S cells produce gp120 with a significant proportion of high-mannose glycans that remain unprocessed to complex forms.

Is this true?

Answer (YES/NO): NO